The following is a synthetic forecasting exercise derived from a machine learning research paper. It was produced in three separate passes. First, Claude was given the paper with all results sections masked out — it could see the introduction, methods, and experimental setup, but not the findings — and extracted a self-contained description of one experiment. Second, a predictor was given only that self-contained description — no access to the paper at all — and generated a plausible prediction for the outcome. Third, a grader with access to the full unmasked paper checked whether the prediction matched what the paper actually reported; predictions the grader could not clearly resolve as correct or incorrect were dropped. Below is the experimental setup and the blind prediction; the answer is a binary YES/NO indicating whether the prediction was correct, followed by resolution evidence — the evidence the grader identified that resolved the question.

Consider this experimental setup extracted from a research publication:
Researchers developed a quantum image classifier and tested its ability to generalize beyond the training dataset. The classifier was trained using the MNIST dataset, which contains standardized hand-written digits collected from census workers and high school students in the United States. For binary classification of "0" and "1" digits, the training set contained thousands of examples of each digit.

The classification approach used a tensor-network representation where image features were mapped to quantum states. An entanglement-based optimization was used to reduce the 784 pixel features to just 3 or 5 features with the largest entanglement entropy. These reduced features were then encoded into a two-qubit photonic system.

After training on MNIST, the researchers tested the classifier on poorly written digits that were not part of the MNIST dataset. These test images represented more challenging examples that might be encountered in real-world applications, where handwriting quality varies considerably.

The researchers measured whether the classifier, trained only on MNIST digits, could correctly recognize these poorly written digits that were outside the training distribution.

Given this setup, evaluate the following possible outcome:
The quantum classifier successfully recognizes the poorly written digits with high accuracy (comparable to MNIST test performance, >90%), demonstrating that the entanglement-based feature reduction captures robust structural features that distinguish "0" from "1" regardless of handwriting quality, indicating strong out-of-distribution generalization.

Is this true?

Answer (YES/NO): YES